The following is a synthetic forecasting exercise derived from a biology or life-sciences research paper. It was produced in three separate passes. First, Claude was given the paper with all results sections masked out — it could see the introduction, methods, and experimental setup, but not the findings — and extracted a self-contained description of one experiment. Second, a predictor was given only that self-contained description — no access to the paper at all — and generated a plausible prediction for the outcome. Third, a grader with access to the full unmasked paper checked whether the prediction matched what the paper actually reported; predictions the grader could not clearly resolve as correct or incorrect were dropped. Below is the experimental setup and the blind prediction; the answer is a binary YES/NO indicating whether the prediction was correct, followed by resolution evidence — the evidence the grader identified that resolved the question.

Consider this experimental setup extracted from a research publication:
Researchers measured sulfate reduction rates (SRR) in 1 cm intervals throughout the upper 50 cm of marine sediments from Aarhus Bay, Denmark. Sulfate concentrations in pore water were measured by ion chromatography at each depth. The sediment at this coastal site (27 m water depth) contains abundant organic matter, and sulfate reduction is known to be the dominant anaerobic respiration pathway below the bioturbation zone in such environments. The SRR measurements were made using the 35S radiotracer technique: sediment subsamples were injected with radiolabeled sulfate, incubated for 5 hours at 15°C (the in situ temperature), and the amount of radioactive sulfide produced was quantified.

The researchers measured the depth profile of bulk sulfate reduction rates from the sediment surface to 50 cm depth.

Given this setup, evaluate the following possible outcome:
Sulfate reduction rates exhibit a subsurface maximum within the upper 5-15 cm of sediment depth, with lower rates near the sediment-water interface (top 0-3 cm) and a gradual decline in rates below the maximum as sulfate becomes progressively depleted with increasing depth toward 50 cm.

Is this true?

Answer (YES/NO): NO